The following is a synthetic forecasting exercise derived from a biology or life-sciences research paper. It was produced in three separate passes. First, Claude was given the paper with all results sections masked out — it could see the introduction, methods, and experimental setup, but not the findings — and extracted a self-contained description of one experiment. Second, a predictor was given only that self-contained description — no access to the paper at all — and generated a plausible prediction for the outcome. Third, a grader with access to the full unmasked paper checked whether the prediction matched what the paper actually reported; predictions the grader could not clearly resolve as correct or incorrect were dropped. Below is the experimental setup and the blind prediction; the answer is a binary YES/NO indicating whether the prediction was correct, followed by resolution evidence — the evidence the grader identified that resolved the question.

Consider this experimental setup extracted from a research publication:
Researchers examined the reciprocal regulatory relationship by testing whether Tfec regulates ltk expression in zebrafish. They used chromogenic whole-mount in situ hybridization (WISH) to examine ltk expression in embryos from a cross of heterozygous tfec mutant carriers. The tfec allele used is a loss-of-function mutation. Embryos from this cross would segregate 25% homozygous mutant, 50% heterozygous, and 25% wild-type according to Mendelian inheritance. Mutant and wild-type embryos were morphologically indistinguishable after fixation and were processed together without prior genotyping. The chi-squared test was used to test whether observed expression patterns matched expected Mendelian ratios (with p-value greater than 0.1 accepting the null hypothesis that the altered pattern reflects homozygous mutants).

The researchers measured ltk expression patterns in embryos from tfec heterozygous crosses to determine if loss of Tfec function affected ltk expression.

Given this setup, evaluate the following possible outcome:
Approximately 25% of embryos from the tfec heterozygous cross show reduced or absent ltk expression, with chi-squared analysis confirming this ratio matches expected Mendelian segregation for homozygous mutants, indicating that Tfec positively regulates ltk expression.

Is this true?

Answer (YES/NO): YES